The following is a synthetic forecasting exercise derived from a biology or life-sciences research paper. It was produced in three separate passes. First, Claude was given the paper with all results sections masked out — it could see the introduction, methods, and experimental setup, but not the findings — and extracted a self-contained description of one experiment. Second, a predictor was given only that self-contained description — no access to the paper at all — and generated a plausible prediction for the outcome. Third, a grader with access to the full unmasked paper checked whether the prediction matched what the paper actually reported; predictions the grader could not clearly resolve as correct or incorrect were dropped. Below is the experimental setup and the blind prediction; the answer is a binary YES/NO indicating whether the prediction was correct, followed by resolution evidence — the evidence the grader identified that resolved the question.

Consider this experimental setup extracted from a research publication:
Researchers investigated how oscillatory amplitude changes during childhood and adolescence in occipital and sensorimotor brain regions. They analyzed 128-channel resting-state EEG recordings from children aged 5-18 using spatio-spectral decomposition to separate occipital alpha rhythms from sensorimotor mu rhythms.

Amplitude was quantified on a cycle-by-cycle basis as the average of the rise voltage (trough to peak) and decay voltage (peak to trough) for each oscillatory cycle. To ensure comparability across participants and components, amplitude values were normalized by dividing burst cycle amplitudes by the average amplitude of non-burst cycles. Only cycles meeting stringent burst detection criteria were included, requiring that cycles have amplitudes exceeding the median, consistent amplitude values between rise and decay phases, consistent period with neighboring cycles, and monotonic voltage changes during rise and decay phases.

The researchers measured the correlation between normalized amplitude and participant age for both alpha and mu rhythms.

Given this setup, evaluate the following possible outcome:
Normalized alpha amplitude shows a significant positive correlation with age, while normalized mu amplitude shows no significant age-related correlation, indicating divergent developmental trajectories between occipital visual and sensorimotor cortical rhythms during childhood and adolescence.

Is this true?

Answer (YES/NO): NO